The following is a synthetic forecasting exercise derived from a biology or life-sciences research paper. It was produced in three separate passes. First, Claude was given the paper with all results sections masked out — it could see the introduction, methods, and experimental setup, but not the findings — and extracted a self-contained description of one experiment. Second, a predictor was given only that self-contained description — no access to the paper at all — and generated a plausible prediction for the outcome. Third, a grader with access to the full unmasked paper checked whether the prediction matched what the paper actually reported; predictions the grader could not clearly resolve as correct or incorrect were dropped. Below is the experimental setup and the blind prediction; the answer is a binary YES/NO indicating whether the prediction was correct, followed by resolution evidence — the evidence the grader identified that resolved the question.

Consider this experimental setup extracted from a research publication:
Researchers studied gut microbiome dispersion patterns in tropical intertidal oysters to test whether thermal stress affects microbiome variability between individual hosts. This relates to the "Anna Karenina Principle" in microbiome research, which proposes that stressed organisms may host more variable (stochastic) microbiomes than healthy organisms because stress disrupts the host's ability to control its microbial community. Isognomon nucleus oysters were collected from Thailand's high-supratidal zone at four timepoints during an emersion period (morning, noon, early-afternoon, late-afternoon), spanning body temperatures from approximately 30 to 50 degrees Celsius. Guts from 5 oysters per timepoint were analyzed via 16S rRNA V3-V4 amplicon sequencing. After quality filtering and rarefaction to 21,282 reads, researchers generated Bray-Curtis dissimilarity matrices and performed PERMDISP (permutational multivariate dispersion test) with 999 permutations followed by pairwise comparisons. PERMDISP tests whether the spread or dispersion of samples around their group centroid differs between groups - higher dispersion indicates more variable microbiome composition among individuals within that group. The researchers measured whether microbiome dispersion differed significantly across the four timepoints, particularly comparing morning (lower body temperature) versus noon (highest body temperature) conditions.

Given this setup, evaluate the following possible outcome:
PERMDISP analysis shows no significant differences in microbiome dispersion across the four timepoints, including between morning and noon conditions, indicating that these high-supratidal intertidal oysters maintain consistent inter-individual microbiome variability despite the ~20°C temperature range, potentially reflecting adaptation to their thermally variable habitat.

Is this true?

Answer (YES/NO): NO